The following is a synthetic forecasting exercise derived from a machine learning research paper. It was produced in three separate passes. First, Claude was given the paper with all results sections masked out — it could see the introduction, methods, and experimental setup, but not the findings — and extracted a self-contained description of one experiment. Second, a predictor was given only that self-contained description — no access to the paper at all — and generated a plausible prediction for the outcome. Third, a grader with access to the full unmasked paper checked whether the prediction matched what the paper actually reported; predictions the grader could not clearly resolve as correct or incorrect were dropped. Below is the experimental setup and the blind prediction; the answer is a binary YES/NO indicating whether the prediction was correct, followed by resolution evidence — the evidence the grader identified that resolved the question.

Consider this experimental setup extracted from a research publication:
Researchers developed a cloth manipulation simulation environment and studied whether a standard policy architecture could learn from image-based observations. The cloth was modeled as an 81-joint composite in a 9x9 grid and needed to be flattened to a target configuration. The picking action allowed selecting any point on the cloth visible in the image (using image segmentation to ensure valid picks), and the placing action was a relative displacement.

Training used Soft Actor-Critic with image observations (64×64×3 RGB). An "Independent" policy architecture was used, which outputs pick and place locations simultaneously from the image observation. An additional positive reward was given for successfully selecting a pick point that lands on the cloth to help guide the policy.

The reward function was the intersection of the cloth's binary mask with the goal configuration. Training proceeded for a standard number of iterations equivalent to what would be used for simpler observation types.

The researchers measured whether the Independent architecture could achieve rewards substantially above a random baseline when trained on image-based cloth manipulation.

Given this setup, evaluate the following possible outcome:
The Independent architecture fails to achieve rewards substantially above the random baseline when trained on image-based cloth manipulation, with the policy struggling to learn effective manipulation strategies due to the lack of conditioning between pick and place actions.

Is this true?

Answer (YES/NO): YES